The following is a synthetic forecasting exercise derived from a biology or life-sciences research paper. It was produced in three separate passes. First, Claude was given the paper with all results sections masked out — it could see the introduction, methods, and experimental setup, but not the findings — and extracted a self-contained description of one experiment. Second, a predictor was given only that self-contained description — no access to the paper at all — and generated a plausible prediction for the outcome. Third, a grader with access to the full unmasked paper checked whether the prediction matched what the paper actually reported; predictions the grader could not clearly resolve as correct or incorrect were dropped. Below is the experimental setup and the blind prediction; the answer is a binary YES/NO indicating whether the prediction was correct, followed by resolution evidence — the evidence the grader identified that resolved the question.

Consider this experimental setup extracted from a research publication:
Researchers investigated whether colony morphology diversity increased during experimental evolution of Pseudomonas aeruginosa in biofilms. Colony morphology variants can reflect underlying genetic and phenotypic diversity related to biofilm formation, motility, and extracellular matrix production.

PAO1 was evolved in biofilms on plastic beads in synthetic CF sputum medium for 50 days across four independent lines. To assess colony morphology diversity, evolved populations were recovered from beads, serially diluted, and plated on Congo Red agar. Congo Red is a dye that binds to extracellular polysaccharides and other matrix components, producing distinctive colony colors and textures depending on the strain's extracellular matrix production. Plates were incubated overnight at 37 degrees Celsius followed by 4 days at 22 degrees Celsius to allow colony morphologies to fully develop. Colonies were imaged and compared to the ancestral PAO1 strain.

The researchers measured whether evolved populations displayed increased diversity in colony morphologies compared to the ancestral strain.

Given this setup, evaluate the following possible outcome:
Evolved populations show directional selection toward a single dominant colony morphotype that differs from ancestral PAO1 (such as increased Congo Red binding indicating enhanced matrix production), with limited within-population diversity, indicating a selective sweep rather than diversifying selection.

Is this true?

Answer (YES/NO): NO